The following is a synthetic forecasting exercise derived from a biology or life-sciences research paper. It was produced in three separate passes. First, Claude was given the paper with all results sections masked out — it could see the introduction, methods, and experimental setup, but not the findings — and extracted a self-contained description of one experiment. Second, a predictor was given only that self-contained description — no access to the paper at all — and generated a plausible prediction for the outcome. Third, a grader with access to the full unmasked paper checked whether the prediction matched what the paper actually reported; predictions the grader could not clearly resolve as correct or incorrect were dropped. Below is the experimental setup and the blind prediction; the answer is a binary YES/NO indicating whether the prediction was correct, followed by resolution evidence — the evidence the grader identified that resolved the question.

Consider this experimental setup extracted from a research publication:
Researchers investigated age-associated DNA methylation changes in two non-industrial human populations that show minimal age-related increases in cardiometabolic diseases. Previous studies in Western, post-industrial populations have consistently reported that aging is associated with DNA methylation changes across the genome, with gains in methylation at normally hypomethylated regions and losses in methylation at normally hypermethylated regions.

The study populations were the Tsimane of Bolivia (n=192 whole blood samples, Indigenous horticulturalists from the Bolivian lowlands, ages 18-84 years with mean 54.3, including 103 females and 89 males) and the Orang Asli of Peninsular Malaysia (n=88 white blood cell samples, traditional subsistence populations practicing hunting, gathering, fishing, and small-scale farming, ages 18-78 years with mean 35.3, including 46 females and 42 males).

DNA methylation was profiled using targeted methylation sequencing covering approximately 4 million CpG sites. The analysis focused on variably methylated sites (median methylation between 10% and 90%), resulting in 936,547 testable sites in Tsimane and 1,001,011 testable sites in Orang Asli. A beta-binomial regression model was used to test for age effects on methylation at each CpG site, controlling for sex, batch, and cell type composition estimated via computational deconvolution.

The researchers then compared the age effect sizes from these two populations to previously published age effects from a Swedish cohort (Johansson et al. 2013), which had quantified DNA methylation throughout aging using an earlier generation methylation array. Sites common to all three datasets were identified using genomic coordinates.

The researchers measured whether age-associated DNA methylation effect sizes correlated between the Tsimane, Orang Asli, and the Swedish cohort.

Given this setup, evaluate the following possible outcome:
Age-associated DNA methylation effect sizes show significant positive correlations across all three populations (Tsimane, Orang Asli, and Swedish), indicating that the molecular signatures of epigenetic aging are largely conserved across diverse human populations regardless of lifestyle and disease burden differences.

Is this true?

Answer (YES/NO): YES